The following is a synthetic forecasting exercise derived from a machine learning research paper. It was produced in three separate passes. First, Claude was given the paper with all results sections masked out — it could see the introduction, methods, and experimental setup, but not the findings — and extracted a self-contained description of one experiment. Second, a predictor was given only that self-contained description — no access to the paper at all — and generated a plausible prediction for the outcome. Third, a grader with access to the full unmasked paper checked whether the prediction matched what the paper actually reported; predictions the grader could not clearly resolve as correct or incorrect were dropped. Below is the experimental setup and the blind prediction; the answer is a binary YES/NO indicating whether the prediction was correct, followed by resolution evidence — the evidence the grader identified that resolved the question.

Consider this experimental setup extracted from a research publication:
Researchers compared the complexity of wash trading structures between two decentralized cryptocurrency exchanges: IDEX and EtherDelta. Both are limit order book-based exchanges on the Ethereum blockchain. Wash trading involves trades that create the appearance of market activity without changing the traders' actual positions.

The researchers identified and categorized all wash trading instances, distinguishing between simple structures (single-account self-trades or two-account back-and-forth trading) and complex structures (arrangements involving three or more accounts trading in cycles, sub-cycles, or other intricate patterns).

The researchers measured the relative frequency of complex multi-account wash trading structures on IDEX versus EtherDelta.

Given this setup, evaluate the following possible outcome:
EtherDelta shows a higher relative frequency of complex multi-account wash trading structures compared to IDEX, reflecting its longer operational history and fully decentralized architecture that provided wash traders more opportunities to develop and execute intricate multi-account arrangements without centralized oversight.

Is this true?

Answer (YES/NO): NO